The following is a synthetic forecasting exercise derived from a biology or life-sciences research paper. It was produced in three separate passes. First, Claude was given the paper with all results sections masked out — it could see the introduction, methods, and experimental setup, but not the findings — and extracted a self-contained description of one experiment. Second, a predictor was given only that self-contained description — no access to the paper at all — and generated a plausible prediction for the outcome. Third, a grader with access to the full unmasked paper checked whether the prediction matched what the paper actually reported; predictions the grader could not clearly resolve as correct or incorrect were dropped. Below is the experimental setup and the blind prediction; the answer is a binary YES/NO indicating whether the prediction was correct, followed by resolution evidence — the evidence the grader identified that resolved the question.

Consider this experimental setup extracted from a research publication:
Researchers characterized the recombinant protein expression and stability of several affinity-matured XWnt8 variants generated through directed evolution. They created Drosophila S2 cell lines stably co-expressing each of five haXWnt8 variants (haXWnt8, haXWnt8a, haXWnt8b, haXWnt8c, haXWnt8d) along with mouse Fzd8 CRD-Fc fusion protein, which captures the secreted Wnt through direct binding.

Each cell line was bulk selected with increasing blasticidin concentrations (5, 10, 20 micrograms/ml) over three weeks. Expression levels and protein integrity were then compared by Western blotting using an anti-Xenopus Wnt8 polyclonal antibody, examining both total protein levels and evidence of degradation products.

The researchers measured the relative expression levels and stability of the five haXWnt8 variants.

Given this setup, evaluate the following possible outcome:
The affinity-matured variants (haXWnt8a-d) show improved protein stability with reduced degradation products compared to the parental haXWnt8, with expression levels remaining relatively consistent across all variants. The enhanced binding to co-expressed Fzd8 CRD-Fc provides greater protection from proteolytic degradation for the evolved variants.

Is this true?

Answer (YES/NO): NO